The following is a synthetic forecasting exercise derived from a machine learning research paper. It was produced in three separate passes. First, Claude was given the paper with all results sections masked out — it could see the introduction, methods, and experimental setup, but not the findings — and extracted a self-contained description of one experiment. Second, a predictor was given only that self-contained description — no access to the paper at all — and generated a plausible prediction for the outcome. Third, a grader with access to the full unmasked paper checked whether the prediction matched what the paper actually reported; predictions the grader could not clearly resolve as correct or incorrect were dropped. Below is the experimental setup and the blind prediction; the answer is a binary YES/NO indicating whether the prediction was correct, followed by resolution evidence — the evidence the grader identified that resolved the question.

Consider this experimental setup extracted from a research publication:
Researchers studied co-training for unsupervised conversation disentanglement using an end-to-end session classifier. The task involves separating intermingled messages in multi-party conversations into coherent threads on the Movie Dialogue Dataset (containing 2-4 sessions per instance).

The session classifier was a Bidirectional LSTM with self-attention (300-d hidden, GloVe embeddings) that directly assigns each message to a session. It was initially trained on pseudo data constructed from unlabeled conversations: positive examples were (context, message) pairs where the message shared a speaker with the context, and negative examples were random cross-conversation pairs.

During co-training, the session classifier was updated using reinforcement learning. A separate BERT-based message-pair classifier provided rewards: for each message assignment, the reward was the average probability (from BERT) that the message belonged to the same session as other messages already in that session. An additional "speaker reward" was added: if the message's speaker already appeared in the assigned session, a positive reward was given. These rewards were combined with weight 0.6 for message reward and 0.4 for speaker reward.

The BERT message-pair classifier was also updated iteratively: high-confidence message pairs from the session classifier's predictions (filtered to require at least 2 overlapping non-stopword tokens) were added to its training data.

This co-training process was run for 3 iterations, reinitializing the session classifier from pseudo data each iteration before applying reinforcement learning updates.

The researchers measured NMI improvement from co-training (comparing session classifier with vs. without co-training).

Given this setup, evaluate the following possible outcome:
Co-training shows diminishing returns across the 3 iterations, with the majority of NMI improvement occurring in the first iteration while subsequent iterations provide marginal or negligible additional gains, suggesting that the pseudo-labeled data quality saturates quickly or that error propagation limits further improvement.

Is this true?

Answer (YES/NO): YES